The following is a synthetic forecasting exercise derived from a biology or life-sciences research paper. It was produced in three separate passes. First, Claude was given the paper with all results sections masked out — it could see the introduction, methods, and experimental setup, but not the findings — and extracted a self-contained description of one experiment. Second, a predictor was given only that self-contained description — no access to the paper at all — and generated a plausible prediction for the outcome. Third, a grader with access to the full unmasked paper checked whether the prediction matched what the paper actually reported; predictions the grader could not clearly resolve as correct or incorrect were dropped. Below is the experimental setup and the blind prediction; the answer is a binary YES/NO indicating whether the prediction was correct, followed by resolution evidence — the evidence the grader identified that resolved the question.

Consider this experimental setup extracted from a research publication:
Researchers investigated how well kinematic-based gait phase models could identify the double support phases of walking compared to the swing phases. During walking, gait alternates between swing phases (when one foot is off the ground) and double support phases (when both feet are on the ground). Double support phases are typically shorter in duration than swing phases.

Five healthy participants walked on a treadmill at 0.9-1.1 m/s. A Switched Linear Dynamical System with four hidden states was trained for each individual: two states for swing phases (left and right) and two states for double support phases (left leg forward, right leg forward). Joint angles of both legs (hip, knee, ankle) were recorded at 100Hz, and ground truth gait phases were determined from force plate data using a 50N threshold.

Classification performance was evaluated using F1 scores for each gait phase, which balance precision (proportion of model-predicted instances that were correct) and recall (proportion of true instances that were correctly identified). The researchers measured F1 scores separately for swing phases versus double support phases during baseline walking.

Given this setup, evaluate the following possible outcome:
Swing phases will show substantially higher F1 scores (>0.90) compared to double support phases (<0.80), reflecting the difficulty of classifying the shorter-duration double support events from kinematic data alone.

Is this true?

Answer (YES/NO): NO